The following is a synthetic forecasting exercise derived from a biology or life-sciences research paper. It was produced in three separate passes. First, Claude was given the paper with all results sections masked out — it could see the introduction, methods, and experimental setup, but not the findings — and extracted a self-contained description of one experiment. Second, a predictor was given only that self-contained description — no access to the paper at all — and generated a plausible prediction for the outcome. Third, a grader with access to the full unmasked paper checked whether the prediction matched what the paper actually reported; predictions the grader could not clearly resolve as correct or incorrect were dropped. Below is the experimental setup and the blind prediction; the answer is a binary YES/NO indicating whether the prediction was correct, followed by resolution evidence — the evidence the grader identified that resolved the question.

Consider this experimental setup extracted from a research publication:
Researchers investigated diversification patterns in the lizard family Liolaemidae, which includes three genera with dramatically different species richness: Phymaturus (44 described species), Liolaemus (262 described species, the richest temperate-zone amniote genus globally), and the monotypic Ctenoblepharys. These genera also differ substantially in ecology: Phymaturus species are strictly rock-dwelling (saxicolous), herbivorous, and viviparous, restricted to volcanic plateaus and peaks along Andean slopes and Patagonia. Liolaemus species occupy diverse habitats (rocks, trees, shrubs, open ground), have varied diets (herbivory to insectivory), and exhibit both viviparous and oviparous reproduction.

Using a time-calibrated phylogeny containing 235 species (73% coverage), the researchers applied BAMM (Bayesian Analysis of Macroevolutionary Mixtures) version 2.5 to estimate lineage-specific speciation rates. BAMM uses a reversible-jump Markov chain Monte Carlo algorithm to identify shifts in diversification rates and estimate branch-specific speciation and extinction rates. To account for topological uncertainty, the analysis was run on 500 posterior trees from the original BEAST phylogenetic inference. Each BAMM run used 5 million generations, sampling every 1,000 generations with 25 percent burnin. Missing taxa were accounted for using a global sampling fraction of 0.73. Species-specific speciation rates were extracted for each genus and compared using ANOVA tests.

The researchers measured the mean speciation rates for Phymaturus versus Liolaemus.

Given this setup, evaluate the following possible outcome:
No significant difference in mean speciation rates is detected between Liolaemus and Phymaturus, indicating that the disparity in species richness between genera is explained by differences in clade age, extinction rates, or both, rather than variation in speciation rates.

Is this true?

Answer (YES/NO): NO